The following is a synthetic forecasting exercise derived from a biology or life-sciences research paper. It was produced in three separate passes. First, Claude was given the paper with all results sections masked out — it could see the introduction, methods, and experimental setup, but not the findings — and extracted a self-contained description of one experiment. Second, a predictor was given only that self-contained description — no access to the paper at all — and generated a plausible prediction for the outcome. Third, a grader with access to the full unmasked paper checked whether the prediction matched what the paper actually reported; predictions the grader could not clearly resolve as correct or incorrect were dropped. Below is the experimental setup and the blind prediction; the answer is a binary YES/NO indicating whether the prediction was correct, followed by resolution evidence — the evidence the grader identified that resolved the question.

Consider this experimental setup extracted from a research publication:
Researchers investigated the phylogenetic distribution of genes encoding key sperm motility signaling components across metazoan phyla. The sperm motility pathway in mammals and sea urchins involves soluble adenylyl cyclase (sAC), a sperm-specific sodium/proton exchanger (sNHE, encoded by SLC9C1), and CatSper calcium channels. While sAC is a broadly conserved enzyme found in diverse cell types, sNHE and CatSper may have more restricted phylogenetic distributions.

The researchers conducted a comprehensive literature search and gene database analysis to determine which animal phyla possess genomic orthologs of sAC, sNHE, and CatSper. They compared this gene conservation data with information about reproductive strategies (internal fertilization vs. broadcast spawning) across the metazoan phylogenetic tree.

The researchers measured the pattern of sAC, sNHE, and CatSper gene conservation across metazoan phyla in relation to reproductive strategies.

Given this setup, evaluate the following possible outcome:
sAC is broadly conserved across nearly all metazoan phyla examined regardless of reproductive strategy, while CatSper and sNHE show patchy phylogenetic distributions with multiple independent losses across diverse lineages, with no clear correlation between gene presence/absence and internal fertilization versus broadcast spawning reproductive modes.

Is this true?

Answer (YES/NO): NO